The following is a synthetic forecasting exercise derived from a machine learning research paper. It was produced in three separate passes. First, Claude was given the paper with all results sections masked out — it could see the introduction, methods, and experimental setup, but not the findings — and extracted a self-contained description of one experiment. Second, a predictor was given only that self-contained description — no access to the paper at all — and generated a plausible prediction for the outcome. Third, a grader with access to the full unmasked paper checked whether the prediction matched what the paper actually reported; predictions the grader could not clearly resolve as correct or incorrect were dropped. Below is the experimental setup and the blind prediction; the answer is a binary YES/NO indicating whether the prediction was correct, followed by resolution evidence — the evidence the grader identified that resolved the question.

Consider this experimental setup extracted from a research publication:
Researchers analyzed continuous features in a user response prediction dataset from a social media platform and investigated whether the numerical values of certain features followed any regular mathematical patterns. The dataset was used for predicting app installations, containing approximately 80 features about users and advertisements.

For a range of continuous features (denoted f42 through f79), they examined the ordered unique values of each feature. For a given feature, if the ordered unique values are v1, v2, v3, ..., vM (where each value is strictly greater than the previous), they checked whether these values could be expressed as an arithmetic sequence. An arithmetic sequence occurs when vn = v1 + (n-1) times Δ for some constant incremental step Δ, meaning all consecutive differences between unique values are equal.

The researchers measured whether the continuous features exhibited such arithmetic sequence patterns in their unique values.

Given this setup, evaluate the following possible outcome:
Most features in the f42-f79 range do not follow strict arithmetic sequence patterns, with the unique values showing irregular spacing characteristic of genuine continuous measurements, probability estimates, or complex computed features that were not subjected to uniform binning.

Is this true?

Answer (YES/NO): NO